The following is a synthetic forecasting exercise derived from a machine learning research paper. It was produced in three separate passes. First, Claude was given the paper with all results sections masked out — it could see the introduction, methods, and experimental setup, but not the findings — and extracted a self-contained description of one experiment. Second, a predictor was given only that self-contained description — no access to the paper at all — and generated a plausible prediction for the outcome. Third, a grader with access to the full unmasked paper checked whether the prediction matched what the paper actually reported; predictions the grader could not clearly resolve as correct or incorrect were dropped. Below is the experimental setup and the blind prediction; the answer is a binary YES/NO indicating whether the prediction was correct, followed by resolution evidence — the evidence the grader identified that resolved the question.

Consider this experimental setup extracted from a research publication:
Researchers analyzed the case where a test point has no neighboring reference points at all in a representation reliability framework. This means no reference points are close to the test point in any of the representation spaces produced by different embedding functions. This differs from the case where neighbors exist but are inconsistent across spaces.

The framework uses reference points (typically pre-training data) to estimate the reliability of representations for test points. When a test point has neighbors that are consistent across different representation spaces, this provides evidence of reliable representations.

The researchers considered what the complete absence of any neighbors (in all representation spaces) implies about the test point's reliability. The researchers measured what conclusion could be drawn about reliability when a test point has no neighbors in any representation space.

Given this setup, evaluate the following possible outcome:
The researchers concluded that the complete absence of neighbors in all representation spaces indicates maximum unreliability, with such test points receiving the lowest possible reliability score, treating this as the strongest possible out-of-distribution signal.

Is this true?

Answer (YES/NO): NO